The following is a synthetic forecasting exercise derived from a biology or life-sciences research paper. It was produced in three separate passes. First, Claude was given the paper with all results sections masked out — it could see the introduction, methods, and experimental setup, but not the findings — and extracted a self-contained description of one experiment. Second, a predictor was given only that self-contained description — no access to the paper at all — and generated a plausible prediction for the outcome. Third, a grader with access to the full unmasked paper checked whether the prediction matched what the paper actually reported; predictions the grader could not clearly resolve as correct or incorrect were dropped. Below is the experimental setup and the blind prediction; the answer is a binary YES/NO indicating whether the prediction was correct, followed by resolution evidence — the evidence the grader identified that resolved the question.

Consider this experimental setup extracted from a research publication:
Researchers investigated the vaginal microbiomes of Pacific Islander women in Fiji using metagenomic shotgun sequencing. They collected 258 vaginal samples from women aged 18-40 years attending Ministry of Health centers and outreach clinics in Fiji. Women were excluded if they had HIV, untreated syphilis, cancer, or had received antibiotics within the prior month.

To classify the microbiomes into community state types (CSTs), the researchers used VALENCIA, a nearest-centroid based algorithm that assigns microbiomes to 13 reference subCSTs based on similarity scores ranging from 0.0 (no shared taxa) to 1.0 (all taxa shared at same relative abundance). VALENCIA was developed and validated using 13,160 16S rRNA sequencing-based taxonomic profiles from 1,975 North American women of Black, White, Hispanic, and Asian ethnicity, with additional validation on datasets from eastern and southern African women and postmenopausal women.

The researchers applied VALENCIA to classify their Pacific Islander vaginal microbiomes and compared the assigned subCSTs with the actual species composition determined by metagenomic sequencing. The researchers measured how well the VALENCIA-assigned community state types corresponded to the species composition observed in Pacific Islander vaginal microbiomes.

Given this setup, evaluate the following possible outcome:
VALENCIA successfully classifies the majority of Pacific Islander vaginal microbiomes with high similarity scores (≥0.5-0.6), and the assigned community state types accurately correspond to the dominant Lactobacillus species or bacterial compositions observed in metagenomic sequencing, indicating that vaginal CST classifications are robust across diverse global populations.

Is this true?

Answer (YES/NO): NO